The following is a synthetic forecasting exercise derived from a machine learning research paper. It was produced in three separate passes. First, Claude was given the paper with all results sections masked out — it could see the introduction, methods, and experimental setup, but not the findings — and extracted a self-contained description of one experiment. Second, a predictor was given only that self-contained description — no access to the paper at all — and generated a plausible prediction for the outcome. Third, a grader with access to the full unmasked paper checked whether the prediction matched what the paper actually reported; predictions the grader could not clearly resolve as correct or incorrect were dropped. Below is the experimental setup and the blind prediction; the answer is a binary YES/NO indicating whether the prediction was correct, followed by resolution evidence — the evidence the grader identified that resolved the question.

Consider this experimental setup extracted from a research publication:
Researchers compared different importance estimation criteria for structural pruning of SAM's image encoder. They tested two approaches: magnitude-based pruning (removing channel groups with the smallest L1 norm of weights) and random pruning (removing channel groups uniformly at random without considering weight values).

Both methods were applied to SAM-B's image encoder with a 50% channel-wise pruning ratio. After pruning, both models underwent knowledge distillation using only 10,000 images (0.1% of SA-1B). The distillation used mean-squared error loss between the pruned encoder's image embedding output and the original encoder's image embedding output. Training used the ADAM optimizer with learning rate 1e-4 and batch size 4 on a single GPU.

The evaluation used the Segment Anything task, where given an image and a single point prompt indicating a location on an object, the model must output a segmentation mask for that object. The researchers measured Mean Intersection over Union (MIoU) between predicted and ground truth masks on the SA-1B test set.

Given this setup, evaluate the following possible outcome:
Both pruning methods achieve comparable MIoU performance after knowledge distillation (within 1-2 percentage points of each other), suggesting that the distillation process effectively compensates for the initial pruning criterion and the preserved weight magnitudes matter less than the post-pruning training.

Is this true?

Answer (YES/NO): YES